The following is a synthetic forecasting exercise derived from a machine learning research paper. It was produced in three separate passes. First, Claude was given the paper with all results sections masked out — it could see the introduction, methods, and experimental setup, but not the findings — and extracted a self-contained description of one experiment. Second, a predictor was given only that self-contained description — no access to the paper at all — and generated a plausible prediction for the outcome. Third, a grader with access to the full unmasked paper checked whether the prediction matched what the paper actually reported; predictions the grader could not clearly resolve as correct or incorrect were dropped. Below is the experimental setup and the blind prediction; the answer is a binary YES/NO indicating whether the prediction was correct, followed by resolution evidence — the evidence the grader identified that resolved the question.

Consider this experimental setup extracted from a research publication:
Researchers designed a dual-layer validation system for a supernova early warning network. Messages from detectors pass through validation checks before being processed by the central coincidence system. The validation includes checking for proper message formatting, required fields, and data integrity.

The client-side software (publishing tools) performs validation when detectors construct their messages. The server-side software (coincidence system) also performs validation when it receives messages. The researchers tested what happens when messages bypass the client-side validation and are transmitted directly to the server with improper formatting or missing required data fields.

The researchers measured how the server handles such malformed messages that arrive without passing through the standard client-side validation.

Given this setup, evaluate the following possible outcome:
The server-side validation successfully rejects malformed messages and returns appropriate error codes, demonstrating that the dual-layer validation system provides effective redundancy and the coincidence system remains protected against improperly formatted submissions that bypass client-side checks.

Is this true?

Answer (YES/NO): NO